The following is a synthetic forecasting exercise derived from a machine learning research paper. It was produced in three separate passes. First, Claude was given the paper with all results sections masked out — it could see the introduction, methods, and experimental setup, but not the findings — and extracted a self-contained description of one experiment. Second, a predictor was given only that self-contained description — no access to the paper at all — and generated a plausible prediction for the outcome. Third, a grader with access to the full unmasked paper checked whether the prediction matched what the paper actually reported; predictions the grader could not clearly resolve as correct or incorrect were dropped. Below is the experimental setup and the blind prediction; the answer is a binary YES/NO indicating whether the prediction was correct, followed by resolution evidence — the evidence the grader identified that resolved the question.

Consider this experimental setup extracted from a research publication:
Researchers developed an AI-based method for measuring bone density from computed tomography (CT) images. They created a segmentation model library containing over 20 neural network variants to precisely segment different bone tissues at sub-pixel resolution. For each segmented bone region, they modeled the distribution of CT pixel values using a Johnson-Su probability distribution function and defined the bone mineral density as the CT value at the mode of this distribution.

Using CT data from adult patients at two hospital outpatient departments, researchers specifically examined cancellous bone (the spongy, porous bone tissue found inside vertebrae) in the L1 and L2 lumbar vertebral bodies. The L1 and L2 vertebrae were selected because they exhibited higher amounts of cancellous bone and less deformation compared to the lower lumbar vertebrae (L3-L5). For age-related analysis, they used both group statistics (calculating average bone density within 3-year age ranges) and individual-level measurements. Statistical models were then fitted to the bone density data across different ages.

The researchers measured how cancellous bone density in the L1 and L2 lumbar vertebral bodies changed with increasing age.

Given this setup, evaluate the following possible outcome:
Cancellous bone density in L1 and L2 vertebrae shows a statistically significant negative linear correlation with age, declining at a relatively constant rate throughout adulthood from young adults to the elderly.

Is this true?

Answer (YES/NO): YES